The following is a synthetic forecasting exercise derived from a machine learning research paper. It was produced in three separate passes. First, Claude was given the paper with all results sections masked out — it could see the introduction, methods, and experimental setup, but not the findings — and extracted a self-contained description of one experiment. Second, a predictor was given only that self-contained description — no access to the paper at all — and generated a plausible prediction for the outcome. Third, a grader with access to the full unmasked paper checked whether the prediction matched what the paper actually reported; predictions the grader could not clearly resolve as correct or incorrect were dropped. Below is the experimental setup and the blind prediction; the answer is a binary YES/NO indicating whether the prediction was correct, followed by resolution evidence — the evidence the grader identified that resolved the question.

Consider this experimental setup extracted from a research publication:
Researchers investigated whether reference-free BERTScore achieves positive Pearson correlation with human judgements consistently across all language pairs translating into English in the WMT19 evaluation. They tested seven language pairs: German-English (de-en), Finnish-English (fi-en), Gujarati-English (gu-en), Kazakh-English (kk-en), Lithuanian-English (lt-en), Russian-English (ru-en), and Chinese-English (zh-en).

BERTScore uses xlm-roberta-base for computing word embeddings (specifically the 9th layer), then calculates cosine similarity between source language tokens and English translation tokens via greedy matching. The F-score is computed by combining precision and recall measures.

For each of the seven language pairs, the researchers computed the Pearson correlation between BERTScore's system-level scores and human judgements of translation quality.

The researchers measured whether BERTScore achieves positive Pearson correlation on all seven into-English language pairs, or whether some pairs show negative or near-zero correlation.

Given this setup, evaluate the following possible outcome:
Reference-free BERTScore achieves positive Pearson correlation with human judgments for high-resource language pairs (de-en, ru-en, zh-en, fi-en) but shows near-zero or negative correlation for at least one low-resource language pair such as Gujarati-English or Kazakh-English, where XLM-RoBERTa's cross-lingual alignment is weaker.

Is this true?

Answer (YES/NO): NO